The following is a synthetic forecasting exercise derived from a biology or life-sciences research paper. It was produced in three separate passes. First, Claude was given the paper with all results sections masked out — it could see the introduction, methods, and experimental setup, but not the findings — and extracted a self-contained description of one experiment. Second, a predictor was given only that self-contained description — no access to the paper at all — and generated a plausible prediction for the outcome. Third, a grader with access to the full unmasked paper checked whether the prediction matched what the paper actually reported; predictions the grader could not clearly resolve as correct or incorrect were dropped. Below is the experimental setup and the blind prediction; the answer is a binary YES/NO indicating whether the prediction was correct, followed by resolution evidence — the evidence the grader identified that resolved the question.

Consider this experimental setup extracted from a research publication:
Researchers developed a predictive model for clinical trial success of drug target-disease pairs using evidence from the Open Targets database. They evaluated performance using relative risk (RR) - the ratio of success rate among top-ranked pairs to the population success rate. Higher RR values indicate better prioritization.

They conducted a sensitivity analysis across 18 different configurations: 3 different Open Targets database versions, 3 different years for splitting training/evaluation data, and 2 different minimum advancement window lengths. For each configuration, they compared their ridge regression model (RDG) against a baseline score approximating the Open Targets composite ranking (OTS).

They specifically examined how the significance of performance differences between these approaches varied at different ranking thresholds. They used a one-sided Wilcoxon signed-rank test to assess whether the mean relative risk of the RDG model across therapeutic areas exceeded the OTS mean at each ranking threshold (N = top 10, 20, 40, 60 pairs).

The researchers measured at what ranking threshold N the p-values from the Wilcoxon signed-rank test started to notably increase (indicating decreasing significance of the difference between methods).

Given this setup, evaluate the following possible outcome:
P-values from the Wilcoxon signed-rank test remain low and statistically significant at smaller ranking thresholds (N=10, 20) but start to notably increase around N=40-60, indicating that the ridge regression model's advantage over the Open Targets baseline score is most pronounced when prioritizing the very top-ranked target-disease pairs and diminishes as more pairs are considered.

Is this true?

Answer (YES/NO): YES